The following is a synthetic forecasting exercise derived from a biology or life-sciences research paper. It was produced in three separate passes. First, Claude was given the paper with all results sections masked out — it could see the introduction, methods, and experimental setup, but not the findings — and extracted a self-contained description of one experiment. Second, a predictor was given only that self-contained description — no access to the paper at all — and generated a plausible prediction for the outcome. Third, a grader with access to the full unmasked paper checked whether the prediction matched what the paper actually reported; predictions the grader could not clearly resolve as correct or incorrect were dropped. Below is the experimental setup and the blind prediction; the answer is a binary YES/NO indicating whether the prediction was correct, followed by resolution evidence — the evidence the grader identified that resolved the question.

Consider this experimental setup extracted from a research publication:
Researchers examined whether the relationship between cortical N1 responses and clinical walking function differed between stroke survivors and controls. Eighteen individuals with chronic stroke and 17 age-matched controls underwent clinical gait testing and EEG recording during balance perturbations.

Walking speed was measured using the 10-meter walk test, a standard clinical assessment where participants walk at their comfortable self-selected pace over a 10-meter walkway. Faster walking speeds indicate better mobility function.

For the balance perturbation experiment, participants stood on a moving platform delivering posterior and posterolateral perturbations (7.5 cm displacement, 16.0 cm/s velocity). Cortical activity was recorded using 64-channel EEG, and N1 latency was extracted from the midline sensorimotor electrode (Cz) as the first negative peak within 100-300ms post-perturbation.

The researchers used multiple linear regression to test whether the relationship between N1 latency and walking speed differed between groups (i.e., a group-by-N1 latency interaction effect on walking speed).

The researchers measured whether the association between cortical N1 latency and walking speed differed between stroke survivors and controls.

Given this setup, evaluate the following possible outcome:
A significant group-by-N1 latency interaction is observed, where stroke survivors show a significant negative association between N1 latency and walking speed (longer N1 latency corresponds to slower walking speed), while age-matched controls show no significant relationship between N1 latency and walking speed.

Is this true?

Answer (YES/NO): NO